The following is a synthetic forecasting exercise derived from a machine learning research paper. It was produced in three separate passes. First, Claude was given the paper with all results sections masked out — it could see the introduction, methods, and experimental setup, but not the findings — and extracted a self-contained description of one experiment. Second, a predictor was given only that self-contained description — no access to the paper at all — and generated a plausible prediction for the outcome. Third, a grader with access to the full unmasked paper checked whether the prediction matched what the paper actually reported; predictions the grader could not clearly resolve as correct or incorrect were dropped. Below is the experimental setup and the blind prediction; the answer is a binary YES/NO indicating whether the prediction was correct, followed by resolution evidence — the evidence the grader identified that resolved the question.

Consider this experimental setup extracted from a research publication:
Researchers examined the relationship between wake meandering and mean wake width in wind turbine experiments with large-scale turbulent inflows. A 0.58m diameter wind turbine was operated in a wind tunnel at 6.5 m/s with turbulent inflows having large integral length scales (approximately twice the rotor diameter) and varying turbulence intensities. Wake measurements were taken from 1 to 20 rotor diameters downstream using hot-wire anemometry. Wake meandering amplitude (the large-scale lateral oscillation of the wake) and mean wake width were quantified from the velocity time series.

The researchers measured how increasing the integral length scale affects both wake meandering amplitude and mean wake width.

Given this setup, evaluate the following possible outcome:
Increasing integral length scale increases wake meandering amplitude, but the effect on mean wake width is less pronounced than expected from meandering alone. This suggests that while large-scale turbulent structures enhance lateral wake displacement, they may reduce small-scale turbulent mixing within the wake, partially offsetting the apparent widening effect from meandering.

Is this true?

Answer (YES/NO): NO